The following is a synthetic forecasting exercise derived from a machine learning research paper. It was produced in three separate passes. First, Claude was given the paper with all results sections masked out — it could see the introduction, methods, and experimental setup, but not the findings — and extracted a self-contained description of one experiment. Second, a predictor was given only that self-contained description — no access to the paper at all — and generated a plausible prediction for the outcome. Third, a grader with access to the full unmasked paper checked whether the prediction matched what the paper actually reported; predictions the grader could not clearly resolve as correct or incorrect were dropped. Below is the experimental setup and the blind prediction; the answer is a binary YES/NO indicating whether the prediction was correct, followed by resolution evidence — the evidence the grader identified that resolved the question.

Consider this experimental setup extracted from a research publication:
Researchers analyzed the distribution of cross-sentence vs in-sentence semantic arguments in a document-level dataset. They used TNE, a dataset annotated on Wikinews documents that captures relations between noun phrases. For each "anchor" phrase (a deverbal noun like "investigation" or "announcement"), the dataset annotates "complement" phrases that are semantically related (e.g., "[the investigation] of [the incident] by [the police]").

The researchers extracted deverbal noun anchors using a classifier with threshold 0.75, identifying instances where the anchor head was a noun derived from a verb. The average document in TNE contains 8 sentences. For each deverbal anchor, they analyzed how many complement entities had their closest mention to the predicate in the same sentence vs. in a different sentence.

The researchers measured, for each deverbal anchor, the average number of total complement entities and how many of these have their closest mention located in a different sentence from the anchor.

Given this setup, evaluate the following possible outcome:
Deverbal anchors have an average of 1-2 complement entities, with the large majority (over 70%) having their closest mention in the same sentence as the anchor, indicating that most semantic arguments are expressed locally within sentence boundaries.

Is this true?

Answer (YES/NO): NO